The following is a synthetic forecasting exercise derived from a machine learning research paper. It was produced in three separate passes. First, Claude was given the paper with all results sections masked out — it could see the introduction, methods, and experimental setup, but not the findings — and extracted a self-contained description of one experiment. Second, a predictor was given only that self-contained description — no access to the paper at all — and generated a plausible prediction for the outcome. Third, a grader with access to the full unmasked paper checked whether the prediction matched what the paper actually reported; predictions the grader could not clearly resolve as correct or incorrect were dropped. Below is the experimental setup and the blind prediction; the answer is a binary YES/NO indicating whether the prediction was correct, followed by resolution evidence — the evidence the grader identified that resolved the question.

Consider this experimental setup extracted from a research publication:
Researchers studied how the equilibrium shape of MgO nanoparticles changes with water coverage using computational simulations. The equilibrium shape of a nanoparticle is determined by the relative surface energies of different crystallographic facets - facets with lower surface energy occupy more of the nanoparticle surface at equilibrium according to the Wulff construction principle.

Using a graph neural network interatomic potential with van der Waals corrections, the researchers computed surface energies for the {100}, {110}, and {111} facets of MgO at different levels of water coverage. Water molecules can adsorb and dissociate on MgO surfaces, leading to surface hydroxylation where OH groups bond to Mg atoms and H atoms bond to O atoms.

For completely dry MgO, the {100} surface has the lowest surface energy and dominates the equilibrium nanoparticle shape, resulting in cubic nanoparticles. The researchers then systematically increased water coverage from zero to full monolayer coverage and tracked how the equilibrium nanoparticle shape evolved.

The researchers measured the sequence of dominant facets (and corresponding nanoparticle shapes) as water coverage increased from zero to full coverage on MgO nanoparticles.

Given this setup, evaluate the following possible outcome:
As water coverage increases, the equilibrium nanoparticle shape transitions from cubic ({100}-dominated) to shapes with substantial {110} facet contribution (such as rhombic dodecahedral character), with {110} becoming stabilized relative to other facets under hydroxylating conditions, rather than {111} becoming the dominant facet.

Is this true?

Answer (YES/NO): NO